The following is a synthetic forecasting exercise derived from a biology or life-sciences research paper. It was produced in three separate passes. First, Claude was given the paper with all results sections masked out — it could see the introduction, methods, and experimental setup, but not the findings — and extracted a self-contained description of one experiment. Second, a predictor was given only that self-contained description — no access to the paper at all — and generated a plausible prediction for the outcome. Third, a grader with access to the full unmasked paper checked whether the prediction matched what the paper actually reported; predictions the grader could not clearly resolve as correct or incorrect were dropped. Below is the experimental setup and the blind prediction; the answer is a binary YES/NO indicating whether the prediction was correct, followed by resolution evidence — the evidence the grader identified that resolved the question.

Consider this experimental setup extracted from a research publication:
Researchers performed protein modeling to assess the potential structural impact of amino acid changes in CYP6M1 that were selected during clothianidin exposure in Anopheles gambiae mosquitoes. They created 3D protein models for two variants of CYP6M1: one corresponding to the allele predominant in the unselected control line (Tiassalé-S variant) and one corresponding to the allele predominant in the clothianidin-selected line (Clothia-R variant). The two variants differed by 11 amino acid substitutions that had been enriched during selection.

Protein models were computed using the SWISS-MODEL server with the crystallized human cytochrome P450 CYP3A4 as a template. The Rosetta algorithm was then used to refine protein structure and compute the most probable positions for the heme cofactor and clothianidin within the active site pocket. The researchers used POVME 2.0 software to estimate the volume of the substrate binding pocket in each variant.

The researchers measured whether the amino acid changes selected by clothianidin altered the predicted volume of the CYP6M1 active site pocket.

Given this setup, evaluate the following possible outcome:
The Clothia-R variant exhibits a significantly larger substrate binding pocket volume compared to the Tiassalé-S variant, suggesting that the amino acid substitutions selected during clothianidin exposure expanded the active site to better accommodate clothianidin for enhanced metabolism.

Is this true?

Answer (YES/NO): YES